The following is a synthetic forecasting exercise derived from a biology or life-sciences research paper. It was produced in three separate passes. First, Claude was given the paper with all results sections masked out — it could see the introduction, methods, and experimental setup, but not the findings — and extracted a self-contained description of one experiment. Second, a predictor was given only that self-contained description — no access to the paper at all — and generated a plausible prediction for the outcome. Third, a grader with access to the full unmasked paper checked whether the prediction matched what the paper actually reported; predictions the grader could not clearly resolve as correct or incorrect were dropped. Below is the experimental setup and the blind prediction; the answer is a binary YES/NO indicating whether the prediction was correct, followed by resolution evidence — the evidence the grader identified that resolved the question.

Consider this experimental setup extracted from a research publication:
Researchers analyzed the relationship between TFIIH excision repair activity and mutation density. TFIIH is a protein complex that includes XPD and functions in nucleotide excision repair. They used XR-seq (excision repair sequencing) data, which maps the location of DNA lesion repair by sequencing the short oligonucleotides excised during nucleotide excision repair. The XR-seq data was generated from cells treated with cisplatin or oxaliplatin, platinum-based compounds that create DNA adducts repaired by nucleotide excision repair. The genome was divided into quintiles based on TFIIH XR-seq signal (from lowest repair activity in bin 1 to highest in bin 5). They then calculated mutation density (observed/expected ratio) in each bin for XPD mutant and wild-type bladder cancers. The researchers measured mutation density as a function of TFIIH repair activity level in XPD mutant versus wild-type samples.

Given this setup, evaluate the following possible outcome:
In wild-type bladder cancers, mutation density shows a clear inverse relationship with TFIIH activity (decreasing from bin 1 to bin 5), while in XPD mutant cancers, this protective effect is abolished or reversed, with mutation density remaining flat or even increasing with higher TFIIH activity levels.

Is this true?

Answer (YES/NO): YES